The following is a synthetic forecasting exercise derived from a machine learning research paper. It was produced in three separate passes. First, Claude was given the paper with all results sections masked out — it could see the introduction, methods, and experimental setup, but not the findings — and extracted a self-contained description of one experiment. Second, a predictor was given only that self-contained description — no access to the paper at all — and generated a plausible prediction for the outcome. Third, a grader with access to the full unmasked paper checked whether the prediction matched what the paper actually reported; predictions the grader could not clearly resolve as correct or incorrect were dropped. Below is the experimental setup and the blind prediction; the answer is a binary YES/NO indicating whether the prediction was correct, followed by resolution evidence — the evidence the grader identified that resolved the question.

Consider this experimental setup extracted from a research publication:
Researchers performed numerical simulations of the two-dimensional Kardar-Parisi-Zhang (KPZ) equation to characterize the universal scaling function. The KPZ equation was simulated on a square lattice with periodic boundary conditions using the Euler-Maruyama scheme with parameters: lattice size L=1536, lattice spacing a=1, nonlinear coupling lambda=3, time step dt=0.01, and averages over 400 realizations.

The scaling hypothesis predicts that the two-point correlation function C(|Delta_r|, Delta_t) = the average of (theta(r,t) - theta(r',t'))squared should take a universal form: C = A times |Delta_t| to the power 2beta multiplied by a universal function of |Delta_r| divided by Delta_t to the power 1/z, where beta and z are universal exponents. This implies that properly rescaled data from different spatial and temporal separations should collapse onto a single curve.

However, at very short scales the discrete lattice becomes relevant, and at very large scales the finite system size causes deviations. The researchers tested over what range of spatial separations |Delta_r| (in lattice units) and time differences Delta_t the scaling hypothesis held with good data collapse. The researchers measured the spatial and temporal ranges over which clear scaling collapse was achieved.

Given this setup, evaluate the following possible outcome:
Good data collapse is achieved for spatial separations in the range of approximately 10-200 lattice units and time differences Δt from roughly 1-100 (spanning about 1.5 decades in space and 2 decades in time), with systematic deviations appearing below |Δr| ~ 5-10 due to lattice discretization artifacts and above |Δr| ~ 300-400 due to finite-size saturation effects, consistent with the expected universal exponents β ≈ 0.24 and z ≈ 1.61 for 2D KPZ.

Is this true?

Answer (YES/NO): NO